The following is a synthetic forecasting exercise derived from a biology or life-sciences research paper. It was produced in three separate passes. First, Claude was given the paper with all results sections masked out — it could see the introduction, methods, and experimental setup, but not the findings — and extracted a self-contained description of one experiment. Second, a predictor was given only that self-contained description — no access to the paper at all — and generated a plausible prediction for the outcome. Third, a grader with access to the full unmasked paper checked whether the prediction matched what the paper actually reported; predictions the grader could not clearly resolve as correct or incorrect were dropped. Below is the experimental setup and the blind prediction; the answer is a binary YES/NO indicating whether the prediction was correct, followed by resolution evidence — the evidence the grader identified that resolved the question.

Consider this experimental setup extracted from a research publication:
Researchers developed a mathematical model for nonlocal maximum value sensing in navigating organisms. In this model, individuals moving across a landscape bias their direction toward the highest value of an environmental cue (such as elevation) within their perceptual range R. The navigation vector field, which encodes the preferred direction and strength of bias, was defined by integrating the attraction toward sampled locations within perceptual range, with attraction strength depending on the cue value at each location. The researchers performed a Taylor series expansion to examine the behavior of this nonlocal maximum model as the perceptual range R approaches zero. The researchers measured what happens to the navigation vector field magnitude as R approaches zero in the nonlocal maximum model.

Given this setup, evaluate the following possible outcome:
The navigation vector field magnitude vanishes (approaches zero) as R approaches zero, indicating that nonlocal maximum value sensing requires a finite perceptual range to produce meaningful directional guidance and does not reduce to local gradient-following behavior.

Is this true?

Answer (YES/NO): YES